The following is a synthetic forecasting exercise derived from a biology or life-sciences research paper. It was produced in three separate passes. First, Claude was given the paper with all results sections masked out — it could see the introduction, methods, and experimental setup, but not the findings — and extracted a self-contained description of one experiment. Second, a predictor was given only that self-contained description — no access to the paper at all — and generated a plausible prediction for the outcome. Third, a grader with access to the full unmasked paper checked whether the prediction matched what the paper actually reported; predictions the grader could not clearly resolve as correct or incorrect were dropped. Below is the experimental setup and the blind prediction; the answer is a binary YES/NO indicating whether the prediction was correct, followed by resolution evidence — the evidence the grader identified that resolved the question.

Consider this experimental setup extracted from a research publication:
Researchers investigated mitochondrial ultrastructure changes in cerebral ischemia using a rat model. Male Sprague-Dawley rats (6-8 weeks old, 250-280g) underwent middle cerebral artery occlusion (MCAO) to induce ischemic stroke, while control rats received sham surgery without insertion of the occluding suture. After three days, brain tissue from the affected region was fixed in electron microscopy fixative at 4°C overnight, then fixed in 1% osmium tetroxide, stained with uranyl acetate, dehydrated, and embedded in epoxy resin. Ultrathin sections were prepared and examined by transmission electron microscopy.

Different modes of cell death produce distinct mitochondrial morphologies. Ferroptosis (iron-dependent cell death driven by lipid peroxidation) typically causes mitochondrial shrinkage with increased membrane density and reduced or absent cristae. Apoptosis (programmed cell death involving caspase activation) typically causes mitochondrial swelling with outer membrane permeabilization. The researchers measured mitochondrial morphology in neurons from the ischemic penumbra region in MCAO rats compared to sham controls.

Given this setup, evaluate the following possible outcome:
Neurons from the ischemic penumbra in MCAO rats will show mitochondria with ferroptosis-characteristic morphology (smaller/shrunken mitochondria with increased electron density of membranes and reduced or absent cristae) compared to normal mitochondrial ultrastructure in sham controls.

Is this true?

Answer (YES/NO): YES